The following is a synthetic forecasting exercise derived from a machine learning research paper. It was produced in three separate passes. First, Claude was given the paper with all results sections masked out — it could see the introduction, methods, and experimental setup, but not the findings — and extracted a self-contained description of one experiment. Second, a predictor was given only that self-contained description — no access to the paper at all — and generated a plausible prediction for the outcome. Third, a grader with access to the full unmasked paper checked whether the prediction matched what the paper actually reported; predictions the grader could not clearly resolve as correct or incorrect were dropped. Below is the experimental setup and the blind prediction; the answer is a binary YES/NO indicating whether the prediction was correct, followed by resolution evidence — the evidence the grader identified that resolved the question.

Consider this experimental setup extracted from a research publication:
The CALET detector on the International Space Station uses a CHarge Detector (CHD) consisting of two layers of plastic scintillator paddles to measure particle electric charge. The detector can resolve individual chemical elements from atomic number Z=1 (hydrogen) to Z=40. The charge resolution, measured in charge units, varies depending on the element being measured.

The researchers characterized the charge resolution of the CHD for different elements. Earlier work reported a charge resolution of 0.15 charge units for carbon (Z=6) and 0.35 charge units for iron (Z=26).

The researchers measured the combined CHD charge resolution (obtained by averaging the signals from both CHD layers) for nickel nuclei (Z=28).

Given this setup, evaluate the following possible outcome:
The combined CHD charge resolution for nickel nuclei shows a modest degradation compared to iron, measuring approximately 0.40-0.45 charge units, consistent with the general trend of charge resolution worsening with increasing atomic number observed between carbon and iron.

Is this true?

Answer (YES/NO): NO